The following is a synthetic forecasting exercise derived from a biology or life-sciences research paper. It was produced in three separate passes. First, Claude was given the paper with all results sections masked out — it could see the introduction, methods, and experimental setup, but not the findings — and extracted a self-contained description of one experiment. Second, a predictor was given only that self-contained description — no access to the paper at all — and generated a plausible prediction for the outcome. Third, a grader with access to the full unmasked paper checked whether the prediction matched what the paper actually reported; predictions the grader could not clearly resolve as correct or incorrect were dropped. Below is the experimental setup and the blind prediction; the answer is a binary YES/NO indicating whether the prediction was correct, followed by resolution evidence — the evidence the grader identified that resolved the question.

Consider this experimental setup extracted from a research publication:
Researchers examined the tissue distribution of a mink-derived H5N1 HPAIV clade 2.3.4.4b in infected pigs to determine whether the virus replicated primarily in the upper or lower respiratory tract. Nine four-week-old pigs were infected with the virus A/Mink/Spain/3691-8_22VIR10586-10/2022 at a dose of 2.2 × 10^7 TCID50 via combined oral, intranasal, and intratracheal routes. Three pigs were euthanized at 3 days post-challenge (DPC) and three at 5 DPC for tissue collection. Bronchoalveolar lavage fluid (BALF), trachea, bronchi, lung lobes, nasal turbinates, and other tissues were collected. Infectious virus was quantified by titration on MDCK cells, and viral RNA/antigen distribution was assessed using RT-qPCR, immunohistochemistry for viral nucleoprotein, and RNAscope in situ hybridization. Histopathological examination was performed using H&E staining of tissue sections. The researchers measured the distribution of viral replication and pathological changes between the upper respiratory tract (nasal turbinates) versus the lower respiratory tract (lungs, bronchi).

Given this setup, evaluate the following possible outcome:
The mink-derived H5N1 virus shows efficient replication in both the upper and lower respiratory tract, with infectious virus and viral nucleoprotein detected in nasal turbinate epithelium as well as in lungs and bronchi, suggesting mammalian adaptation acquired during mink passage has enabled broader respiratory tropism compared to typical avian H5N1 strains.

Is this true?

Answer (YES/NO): NO